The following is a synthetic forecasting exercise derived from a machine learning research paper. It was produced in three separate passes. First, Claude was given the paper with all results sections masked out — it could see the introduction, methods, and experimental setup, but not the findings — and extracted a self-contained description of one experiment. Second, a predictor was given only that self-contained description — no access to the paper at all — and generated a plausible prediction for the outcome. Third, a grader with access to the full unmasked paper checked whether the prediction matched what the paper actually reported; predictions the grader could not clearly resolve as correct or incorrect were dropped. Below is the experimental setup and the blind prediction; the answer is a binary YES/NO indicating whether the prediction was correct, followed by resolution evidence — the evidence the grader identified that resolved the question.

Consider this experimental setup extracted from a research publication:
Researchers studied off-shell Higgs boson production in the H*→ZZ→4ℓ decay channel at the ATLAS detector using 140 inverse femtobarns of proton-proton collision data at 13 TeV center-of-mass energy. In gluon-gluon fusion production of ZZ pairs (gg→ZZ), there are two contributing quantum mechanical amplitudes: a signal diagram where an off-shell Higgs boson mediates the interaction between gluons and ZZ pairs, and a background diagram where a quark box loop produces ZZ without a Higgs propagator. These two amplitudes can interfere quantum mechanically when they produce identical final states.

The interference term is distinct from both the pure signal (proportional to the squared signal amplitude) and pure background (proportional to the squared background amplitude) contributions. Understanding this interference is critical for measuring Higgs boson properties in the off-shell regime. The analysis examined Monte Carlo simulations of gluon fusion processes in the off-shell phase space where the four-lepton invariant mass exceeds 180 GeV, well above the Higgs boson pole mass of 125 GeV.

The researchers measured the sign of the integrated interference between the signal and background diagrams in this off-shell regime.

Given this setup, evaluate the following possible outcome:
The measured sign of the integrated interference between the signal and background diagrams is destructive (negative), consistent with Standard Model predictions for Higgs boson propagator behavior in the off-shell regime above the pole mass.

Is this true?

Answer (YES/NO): YES